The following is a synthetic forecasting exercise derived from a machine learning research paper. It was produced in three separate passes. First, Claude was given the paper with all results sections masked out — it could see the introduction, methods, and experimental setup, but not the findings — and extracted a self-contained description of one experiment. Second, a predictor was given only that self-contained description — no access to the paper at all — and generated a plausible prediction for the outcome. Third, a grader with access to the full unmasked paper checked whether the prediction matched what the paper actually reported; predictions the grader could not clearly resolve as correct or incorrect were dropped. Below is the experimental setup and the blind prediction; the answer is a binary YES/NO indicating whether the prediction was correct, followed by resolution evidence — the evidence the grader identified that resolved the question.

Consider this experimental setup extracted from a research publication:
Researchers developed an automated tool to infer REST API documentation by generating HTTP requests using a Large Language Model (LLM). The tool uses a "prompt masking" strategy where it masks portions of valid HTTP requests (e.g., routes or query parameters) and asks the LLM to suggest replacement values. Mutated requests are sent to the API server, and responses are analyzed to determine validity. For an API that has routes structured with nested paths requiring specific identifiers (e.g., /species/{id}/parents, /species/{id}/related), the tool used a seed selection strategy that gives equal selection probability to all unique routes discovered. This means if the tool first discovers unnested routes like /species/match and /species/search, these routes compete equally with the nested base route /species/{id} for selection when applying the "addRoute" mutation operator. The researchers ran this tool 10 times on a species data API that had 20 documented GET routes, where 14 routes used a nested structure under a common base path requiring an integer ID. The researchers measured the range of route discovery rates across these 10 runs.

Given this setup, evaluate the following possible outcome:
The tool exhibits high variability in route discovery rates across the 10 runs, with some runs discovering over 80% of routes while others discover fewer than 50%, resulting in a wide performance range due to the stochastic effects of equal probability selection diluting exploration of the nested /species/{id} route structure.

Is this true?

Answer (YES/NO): NO